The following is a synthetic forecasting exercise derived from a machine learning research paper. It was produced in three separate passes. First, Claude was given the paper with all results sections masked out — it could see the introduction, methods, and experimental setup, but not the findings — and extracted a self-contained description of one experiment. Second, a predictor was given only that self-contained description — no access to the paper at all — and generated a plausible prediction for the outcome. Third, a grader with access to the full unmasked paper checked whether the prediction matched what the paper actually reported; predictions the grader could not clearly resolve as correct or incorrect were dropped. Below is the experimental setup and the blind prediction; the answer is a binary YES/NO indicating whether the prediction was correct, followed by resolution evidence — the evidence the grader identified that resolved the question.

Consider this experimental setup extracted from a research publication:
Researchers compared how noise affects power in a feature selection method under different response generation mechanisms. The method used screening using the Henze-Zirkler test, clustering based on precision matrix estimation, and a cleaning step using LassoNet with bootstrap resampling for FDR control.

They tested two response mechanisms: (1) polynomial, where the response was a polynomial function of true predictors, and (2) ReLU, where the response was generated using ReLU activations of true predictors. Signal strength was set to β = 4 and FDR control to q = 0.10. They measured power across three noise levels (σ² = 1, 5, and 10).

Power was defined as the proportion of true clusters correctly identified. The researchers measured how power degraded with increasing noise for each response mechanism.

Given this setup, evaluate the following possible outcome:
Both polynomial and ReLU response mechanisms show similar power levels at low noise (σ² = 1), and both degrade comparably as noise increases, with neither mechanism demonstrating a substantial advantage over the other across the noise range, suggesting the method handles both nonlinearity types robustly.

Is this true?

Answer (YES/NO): YES